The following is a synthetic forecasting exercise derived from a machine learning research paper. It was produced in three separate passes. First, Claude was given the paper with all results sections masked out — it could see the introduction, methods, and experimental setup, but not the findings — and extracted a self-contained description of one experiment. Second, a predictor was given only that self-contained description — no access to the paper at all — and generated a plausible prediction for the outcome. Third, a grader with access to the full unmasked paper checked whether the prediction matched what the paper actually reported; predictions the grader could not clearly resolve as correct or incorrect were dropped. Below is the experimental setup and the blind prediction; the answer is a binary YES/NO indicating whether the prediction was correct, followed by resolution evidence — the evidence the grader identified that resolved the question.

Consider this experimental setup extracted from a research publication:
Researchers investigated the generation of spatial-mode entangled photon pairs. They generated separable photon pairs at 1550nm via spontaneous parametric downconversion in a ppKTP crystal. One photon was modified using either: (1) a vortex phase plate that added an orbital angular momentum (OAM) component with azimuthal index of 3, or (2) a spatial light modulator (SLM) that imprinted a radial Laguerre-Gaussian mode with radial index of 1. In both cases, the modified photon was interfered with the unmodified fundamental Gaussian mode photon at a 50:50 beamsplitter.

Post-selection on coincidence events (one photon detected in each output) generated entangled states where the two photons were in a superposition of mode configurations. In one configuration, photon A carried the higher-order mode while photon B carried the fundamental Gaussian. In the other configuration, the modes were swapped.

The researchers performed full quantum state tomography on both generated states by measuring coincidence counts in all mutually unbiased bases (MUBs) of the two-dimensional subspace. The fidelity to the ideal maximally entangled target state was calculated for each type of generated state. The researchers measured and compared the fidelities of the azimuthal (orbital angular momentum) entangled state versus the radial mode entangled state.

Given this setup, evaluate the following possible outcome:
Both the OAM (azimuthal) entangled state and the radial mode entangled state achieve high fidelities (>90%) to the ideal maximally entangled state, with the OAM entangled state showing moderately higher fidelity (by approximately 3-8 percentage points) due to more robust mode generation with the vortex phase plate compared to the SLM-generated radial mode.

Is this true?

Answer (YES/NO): NO